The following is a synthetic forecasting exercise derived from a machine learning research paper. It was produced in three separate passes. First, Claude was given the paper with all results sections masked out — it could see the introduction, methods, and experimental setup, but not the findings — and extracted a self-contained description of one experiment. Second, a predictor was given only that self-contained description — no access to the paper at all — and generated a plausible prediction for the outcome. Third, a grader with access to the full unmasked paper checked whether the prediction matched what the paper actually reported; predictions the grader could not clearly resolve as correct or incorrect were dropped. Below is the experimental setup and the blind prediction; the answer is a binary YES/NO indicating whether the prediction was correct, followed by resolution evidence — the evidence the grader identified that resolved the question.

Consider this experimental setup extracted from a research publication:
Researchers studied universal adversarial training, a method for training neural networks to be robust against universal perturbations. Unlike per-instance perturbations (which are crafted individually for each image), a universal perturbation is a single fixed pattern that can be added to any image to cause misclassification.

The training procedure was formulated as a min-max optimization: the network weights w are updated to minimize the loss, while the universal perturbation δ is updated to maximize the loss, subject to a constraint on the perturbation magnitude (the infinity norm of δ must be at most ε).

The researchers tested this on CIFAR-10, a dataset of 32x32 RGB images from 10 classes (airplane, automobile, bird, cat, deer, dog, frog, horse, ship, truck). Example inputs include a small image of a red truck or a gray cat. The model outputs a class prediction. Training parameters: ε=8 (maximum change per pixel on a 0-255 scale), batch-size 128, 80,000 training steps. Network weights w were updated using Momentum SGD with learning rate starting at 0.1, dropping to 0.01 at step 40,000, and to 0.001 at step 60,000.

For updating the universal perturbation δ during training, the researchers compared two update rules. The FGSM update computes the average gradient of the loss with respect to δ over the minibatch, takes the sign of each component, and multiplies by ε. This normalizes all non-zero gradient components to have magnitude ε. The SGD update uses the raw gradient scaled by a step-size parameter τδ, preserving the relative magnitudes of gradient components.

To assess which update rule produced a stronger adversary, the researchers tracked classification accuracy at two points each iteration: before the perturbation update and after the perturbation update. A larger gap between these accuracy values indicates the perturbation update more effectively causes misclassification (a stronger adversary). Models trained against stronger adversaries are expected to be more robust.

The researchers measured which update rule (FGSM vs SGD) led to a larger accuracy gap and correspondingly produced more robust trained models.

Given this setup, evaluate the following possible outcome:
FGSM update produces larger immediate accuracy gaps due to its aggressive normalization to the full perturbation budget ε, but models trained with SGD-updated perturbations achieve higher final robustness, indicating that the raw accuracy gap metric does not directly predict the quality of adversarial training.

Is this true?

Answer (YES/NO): NO